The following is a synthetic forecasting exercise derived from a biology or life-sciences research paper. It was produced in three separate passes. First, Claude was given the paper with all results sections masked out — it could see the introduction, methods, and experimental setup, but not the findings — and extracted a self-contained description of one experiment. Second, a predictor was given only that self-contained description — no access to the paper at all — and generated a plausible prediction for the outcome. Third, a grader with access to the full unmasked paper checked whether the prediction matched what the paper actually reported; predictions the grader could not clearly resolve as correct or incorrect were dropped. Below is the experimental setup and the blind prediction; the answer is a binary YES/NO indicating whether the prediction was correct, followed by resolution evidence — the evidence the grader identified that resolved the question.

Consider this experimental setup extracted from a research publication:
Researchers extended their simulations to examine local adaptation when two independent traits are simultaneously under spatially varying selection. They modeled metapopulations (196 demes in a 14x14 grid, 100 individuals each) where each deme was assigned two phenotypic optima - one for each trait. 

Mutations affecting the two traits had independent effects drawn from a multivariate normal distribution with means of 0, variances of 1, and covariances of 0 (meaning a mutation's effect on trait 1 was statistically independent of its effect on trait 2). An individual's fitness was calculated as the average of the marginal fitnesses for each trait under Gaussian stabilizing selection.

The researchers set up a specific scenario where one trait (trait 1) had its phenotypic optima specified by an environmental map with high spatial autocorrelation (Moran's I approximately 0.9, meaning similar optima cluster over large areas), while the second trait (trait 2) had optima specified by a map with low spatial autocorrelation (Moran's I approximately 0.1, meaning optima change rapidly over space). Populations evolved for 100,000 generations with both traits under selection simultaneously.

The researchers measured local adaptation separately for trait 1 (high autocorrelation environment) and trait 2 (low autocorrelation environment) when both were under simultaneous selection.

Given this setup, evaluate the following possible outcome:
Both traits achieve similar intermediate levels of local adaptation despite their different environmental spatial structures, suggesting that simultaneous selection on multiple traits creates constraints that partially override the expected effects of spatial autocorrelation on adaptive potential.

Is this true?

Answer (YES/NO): NO